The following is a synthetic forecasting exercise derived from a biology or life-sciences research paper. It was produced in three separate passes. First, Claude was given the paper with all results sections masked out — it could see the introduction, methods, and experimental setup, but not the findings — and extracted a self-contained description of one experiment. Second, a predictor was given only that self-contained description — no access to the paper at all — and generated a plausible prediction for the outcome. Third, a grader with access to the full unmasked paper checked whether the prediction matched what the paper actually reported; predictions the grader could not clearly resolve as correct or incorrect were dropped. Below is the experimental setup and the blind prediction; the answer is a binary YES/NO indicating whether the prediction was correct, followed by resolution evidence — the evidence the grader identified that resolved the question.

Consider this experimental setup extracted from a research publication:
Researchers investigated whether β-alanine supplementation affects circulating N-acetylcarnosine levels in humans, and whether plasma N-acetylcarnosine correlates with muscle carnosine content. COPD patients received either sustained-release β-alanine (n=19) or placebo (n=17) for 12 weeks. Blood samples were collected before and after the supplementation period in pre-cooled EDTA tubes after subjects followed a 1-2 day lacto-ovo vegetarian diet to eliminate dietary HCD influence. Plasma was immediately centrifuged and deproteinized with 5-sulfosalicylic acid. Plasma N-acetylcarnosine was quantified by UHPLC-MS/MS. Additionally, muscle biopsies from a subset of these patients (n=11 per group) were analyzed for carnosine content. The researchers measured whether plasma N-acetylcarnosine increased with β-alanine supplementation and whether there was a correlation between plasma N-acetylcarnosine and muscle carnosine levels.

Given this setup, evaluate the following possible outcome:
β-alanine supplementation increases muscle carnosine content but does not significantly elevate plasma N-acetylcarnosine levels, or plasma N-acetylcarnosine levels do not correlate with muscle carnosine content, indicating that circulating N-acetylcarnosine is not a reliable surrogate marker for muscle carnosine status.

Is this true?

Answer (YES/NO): NO